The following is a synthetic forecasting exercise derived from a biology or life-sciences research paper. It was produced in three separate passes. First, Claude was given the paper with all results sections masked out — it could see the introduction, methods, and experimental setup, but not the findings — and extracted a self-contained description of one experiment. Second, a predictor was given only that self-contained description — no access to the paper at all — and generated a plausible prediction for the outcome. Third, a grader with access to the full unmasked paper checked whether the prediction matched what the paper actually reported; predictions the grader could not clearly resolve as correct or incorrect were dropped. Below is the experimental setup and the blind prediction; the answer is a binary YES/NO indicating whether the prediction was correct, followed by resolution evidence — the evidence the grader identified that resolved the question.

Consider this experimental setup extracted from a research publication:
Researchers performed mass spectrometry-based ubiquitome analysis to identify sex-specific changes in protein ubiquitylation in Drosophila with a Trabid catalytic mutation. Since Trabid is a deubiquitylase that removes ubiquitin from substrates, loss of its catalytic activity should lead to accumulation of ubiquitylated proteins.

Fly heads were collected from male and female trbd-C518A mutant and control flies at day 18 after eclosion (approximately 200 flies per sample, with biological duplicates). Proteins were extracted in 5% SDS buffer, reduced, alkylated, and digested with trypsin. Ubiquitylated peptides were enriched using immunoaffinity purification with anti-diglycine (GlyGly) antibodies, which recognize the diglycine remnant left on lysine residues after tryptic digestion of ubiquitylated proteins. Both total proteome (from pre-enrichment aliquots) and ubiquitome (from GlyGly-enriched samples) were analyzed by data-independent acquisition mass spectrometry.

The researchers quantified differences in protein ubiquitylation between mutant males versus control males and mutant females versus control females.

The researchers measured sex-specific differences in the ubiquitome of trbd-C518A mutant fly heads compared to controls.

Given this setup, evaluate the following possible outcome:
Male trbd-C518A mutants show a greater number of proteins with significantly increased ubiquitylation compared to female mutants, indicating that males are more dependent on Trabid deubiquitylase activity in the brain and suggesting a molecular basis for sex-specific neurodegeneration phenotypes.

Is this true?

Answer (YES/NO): NO